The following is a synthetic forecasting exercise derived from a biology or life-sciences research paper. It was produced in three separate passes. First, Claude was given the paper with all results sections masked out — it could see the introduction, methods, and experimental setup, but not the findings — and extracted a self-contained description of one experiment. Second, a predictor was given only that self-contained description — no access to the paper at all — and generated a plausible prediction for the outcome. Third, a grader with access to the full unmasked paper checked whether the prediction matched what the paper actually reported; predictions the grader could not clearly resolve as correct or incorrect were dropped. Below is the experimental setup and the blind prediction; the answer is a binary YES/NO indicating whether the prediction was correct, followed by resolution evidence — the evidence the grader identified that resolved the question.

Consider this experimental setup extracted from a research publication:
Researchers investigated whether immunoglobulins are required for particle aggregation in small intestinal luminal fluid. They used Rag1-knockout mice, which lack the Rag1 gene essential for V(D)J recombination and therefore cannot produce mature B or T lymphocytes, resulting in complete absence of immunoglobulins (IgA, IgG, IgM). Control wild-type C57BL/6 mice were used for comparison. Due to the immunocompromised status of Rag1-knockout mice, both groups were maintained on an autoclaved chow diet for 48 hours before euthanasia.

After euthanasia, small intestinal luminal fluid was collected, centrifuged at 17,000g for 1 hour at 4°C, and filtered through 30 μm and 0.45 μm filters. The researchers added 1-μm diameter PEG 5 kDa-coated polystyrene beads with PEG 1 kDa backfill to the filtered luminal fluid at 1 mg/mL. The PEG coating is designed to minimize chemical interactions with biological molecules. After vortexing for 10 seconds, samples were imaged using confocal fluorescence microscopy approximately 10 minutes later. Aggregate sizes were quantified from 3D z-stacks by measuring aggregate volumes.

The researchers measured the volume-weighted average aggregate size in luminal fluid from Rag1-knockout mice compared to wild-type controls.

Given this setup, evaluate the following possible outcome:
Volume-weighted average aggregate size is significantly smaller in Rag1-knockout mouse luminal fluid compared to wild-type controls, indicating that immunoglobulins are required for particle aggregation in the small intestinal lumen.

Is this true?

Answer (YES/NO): NO